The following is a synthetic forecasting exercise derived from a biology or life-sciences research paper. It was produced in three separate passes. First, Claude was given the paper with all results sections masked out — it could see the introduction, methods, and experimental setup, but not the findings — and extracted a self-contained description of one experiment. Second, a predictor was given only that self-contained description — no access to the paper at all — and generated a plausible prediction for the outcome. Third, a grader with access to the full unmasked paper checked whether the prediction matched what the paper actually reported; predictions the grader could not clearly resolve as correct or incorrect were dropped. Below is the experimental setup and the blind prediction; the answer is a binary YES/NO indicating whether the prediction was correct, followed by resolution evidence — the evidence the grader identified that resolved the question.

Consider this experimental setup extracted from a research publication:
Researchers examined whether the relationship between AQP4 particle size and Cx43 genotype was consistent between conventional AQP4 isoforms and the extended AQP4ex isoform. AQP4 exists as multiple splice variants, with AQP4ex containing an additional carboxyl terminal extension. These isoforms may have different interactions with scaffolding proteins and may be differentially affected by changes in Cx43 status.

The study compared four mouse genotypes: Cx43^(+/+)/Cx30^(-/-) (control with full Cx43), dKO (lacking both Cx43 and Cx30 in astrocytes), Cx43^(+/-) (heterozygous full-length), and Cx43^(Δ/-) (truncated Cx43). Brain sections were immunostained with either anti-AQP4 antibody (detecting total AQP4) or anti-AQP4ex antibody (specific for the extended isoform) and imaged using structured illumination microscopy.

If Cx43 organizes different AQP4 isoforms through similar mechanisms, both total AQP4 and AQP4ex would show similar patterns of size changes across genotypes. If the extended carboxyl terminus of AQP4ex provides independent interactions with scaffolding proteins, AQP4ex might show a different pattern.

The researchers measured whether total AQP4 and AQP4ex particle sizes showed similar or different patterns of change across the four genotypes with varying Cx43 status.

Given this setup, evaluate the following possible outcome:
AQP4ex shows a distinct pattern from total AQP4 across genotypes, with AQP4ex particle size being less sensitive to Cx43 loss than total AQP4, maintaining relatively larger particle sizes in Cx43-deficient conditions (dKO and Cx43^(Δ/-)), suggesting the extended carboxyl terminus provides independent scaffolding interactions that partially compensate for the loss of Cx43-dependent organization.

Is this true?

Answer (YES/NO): YES